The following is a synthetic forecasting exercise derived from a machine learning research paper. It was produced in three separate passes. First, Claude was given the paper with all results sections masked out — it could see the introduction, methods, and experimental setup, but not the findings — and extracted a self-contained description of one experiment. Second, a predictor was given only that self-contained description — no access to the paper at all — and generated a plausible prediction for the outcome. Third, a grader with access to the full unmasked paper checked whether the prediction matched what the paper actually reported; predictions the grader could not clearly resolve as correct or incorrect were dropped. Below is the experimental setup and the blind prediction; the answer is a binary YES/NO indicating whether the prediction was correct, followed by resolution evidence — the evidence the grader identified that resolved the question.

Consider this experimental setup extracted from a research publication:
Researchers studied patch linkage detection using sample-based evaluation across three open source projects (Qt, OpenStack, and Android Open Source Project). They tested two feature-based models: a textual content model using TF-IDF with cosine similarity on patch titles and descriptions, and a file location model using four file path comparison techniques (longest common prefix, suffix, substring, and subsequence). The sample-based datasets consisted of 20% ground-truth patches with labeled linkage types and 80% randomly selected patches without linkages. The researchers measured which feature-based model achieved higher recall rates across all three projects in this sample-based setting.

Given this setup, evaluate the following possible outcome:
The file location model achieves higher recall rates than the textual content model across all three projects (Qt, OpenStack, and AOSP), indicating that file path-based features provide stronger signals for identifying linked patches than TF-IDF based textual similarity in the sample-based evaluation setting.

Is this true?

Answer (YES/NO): YES